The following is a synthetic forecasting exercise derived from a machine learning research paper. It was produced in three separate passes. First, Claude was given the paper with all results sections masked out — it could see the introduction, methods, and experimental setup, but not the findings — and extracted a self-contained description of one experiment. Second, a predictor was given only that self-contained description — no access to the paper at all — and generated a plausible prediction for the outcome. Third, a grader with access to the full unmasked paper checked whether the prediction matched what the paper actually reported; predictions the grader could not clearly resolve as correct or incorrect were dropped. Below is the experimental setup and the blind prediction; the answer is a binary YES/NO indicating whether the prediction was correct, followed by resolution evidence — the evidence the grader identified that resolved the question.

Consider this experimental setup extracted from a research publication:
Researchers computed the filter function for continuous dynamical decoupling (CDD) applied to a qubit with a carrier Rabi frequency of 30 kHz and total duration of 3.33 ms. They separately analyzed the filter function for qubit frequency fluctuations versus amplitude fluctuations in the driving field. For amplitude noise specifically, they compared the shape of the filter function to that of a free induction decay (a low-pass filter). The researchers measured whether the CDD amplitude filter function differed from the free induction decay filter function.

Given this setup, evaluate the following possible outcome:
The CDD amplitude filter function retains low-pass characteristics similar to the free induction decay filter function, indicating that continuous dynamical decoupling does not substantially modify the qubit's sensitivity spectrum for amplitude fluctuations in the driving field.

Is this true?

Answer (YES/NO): YES